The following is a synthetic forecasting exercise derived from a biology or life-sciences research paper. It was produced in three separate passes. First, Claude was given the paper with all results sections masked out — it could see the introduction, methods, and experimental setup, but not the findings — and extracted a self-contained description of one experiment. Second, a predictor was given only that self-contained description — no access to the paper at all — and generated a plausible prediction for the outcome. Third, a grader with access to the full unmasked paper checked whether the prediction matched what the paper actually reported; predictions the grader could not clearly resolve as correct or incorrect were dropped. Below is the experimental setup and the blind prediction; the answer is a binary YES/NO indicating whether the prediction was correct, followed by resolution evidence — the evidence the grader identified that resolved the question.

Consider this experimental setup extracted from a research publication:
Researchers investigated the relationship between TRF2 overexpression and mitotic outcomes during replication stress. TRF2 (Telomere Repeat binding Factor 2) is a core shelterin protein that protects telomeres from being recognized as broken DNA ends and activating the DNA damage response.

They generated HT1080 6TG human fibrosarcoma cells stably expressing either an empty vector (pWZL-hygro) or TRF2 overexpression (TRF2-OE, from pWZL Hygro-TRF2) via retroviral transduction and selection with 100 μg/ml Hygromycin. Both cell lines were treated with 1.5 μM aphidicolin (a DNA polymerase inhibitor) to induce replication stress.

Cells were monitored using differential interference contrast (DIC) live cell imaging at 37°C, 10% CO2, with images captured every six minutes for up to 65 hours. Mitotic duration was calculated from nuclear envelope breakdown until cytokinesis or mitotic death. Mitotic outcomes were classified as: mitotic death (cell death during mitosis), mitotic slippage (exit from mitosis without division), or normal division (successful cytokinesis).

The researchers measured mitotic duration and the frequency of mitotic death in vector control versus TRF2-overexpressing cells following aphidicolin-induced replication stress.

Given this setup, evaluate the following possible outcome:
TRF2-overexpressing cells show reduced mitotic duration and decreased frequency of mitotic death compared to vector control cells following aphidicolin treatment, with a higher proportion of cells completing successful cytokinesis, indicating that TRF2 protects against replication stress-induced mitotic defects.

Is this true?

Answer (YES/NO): NO